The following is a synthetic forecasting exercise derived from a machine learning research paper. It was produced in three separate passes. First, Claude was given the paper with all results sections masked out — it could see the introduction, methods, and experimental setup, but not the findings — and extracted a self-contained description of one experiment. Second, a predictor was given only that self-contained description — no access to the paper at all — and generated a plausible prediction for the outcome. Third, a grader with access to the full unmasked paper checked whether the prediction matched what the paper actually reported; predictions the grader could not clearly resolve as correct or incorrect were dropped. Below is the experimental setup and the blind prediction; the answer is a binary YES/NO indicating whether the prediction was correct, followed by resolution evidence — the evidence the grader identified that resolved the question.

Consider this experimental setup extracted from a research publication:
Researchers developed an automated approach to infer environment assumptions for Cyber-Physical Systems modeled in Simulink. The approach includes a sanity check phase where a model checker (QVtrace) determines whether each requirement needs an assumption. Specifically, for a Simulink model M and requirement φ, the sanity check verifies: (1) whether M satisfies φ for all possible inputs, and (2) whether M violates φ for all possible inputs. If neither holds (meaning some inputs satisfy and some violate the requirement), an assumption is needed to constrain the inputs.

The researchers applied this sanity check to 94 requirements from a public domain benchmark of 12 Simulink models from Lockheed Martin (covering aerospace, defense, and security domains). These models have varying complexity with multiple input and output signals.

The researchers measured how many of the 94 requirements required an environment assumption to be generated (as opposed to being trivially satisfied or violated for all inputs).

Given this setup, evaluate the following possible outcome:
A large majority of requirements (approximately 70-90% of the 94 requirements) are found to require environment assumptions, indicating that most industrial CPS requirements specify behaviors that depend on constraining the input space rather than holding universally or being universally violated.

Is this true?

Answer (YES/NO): NO